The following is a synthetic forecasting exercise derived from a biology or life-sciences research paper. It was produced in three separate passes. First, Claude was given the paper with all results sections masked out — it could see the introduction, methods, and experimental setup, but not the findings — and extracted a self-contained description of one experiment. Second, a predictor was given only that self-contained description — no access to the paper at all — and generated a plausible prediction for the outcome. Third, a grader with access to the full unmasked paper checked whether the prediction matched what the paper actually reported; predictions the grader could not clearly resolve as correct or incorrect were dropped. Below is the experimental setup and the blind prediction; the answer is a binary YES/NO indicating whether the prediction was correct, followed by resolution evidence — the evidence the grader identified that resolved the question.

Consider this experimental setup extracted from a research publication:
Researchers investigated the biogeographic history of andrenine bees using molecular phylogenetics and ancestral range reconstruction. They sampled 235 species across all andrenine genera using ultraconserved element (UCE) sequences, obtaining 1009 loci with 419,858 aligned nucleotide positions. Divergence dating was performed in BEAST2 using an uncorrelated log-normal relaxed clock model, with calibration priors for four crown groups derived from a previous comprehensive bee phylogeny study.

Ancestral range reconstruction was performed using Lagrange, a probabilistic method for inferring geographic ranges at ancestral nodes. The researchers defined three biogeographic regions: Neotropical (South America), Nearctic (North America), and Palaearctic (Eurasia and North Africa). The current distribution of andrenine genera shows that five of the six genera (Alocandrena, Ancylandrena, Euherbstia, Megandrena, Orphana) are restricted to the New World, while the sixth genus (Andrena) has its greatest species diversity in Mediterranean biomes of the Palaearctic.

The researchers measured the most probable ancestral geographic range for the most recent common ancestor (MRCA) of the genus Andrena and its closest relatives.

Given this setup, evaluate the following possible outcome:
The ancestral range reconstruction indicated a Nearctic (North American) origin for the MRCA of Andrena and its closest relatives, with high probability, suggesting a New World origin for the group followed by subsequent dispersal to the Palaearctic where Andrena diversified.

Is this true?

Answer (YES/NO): NO